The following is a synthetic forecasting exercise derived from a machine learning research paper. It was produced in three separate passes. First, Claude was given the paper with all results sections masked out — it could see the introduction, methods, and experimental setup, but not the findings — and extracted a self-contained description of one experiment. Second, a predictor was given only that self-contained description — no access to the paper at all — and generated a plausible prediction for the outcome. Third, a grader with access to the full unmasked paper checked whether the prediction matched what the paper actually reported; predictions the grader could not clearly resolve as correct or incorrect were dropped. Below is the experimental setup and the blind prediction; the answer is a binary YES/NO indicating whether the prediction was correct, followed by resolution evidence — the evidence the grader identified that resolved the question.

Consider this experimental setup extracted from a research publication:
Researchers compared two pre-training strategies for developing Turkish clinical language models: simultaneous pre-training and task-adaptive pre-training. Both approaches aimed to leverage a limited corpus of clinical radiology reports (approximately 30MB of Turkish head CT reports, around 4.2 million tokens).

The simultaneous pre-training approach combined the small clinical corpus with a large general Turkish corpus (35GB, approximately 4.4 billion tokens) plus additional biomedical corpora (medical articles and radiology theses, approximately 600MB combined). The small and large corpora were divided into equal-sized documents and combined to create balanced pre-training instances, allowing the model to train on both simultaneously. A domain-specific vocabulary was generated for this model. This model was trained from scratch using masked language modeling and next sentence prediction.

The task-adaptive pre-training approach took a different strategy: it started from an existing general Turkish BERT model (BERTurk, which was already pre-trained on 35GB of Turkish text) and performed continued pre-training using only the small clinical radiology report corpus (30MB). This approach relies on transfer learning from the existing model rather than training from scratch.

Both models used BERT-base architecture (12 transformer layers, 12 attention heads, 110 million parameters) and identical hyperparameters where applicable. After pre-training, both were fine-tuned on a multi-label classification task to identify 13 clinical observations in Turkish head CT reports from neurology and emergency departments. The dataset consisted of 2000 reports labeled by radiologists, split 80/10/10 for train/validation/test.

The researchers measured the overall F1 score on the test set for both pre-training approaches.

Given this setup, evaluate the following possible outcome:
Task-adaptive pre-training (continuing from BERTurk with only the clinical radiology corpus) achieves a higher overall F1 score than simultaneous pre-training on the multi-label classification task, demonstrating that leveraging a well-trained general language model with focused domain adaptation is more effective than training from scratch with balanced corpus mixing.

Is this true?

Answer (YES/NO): YES